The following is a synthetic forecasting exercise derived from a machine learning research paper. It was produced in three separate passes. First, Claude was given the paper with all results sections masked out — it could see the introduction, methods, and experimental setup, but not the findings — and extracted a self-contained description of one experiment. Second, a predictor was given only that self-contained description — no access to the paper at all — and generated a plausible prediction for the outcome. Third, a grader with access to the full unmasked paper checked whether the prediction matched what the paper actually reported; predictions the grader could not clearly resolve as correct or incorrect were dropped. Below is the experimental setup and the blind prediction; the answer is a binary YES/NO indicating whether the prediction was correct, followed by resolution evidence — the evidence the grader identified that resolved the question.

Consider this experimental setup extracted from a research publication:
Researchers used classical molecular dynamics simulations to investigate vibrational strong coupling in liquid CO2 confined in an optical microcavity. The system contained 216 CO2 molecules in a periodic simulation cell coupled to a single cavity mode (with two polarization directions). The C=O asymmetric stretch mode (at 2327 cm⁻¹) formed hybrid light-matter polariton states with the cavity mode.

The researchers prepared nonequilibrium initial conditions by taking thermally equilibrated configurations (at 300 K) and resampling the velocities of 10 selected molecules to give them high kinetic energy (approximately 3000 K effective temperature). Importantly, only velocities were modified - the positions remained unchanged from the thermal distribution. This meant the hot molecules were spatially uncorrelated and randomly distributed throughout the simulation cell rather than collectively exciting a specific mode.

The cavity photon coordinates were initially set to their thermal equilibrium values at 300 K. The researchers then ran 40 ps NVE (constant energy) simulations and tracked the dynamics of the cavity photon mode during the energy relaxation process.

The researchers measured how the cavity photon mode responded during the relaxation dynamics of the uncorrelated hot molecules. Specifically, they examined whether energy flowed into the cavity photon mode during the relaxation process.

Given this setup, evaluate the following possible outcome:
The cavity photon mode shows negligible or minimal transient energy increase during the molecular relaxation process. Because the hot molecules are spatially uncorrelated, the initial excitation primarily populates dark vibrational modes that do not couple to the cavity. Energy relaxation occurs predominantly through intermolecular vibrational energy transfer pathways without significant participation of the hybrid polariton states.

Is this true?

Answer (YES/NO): NO